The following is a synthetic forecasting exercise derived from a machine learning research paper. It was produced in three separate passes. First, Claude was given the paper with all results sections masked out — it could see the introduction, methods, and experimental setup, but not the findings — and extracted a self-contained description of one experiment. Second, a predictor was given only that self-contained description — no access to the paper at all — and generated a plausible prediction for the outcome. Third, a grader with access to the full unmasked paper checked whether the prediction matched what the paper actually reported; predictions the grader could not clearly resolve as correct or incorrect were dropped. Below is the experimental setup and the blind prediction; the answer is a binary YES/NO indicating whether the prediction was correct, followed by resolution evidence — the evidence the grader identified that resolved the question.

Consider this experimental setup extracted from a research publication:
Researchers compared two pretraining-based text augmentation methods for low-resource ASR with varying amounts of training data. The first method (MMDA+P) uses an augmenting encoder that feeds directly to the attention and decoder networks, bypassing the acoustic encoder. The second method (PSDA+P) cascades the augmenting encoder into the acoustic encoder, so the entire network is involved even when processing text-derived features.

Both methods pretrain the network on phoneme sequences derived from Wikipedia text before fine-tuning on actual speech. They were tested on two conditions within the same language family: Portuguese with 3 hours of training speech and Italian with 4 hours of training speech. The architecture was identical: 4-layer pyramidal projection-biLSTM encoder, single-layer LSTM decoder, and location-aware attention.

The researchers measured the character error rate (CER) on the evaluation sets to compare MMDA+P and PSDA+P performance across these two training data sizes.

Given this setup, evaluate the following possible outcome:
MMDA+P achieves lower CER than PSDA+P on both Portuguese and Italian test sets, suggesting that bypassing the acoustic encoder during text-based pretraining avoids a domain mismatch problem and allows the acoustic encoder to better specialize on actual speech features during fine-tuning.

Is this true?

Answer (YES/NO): NO